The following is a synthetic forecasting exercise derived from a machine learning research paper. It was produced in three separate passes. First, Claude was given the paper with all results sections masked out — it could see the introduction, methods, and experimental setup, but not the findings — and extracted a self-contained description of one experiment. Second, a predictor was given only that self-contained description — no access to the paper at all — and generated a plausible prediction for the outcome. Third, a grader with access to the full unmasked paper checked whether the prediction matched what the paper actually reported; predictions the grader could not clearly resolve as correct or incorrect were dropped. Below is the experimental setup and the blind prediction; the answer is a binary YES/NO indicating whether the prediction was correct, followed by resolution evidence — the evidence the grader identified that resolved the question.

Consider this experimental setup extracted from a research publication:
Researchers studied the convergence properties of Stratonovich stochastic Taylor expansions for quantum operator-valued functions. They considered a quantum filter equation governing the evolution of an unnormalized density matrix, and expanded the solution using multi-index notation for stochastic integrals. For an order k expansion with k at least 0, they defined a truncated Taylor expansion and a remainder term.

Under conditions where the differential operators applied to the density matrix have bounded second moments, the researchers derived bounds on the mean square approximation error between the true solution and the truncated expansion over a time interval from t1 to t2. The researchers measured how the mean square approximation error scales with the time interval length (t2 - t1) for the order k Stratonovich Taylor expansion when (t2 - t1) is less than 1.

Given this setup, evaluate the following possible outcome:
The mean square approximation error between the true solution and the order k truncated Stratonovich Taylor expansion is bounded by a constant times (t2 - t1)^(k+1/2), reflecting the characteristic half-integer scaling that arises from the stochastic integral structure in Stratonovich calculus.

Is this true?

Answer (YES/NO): NO